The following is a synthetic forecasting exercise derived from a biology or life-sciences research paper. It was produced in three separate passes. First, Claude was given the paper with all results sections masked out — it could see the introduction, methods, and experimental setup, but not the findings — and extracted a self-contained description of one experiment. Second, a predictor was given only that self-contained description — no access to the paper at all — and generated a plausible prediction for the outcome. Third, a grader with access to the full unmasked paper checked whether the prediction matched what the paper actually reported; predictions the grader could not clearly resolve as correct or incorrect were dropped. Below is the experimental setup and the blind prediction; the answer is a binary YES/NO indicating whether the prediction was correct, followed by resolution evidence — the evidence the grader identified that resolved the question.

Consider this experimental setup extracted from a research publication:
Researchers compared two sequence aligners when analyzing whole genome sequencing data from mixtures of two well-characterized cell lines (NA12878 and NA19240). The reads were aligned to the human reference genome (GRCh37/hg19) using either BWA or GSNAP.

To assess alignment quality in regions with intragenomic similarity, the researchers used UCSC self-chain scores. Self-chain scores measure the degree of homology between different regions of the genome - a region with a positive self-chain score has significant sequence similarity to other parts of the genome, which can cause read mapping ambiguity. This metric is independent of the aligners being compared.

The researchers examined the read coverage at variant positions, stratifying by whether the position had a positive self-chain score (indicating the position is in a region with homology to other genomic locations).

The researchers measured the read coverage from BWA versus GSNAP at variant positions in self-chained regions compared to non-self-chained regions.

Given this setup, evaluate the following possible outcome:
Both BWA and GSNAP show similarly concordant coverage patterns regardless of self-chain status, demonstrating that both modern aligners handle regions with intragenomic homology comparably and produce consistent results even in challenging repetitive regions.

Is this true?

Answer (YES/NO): NO